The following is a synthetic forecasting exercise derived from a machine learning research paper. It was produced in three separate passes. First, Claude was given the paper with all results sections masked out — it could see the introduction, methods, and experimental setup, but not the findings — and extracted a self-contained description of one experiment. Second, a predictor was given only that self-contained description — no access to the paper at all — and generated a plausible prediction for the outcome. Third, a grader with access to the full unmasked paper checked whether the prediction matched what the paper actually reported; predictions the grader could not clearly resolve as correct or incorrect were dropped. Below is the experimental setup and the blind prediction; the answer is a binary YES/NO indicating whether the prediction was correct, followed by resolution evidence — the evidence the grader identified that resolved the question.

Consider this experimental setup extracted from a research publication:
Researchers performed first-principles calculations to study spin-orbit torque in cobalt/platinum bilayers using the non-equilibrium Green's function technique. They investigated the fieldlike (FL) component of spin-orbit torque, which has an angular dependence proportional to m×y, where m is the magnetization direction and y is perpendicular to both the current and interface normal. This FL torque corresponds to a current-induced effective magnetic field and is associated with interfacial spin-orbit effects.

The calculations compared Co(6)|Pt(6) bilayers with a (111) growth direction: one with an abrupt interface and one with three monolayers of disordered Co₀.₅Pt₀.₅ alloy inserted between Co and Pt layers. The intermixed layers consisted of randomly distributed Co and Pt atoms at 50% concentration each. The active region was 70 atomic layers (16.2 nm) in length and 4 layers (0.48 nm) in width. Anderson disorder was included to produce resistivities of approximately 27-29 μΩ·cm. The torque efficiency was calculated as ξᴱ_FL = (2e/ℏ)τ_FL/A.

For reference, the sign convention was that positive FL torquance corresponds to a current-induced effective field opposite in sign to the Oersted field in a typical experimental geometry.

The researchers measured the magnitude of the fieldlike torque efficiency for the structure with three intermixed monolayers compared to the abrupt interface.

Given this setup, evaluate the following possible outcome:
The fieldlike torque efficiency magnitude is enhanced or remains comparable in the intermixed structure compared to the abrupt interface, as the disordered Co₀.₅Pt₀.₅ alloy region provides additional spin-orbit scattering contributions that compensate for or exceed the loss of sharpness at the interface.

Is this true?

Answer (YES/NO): YES